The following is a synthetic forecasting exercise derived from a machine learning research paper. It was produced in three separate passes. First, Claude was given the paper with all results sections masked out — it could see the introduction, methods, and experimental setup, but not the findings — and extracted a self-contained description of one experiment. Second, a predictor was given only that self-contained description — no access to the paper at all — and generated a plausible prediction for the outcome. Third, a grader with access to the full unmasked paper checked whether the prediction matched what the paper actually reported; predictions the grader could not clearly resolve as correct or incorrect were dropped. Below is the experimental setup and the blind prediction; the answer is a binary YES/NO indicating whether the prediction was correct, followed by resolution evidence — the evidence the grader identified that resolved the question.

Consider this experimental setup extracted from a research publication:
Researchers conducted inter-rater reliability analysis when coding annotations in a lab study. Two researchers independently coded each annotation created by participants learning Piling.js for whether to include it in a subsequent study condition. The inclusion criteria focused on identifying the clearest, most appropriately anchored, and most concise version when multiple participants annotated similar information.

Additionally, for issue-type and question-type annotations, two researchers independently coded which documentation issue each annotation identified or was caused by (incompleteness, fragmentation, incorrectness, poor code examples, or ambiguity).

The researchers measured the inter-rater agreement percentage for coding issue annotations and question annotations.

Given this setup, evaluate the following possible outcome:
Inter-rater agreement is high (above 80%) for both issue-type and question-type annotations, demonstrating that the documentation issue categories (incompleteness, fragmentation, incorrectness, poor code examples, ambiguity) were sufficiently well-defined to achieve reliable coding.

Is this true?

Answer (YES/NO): NO